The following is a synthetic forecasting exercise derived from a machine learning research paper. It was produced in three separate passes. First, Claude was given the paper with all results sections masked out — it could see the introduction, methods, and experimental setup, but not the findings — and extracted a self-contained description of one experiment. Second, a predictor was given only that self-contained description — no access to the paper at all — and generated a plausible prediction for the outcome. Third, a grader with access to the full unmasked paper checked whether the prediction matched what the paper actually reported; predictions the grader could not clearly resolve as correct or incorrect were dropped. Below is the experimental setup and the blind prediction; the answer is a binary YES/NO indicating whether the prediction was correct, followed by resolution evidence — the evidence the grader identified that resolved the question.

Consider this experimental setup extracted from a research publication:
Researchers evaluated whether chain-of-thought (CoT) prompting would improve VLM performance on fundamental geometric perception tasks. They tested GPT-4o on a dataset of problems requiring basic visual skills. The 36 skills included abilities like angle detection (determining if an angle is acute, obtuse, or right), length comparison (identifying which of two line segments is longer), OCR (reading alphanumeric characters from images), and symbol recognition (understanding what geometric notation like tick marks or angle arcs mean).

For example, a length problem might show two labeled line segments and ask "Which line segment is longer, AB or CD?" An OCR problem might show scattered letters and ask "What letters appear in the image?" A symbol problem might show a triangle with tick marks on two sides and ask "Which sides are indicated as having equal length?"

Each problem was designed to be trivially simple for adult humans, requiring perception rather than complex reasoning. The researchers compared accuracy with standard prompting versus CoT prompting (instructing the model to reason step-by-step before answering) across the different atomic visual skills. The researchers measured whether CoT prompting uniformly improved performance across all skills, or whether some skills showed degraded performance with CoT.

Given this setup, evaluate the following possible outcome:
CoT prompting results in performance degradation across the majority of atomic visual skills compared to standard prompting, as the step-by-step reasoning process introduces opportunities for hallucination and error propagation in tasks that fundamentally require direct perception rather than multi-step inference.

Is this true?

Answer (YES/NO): NO